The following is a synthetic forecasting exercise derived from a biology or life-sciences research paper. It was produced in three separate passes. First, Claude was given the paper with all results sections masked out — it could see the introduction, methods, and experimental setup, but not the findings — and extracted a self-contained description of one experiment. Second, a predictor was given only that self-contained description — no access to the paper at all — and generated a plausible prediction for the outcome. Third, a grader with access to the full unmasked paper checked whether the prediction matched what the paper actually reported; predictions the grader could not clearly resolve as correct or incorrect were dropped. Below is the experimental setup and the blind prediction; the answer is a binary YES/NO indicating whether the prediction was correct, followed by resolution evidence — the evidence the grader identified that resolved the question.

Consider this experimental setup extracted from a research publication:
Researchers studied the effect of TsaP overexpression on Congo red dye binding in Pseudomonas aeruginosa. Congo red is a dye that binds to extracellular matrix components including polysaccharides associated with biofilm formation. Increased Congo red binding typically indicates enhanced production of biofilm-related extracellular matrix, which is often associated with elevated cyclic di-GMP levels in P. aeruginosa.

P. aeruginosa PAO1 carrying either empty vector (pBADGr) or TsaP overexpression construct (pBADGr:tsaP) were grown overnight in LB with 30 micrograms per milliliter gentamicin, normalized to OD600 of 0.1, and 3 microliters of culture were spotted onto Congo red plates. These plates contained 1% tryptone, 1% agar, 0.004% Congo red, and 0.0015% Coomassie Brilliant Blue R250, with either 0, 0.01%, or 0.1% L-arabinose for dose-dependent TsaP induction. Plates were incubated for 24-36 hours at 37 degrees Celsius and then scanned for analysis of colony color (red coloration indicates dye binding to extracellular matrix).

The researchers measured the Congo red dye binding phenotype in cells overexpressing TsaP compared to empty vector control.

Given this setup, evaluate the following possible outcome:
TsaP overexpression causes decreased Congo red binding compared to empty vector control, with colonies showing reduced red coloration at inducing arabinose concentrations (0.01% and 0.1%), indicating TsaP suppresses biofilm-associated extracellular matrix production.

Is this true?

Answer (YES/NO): NO